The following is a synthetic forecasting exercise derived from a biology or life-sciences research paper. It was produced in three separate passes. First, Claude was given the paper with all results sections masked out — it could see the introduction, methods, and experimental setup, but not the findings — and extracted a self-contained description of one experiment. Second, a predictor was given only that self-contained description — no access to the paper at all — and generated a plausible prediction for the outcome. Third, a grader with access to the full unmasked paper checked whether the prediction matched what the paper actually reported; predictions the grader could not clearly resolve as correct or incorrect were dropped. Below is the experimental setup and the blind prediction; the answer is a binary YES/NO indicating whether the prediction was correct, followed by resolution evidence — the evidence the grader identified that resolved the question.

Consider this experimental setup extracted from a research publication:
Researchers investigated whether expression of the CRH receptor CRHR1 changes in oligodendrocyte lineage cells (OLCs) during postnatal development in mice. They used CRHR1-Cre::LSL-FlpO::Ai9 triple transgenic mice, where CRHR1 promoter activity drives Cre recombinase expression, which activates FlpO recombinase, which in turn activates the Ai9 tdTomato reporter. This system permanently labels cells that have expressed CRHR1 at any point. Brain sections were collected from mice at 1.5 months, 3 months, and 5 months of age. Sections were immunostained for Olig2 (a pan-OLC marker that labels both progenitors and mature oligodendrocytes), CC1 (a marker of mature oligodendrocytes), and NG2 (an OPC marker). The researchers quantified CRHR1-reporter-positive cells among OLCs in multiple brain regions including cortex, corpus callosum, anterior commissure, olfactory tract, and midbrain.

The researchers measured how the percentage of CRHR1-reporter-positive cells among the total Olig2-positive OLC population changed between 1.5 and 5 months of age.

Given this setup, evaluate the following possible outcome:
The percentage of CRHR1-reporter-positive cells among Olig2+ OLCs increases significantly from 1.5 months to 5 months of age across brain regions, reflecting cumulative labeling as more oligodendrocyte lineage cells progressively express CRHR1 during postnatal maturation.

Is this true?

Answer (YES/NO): YES